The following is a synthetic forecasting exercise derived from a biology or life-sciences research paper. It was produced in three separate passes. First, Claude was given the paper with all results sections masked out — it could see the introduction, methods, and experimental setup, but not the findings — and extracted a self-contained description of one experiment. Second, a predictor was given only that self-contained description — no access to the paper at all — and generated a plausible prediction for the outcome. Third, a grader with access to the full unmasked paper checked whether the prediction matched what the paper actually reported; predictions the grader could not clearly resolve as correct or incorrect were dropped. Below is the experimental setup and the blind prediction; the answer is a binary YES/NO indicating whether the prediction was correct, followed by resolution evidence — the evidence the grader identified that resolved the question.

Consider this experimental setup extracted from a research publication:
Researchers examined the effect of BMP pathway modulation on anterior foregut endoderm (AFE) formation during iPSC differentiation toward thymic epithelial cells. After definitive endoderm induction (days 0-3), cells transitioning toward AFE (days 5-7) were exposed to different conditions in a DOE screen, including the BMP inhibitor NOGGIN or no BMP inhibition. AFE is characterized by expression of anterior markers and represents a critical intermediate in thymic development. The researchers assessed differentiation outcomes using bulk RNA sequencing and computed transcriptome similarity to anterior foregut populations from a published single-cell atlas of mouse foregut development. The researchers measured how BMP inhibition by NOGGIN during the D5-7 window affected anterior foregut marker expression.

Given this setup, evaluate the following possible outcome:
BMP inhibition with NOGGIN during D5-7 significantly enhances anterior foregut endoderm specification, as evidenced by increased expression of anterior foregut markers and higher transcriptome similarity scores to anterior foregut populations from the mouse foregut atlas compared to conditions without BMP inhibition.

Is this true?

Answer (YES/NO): YES